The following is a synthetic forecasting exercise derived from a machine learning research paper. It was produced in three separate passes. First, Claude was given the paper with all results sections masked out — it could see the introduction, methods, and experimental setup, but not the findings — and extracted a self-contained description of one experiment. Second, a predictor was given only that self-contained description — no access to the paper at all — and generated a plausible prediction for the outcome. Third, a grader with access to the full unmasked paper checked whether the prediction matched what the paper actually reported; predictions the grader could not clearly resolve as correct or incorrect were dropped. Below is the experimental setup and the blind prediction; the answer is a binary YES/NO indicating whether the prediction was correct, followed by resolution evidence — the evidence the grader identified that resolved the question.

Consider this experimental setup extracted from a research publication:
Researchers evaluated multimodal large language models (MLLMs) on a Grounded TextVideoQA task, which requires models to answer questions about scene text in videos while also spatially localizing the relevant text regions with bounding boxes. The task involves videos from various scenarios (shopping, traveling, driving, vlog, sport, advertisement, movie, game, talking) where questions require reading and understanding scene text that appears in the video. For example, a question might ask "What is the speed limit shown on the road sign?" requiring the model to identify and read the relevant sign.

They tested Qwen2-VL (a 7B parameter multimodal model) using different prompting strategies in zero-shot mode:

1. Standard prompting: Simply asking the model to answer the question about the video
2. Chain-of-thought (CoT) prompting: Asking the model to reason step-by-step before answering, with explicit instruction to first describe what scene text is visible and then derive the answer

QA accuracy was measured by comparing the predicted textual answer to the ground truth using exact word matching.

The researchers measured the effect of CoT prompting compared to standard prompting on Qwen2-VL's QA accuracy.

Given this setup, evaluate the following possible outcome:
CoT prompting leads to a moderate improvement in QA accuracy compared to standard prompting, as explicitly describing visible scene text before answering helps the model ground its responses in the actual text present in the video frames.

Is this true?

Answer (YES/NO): NO